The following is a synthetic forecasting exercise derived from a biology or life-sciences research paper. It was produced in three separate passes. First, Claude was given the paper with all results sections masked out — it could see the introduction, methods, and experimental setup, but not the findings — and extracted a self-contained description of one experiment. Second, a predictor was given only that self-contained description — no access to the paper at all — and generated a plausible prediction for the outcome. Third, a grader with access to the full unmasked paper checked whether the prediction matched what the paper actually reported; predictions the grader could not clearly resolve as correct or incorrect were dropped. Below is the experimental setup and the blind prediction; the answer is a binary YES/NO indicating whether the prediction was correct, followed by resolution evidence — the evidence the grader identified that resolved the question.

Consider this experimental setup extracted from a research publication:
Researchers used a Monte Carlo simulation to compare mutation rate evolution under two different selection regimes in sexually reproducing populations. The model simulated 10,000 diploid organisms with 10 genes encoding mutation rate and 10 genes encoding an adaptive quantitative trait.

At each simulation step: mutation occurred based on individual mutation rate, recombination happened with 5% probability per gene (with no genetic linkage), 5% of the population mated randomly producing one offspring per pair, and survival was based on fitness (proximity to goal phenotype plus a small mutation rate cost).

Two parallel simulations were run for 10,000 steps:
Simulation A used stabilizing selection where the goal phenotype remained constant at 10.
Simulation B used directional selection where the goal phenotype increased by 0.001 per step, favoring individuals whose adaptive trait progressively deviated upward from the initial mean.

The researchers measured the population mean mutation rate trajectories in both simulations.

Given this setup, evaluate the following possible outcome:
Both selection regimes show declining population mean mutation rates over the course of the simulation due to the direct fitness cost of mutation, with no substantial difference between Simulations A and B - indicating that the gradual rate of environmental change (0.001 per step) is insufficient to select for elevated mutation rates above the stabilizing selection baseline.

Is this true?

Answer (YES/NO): NO